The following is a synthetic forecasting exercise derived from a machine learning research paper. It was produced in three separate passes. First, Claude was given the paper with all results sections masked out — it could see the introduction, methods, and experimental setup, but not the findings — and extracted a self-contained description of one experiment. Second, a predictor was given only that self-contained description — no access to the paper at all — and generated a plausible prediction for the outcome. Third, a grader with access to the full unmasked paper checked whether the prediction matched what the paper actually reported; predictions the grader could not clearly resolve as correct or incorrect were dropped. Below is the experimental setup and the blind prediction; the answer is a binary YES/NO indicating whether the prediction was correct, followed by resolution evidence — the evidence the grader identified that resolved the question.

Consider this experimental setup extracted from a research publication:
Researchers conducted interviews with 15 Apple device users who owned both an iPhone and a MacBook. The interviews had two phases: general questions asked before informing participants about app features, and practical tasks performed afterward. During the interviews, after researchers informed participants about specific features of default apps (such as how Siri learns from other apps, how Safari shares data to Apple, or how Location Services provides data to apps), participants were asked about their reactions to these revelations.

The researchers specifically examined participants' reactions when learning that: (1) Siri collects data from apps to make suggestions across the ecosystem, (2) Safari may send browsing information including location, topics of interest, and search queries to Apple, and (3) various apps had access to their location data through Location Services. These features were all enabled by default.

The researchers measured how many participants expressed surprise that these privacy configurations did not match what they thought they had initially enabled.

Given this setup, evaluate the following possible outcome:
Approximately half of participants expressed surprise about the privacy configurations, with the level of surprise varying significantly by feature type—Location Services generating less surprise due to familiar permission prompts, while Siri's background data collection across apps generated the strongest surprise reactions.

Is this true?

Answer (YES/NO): NO